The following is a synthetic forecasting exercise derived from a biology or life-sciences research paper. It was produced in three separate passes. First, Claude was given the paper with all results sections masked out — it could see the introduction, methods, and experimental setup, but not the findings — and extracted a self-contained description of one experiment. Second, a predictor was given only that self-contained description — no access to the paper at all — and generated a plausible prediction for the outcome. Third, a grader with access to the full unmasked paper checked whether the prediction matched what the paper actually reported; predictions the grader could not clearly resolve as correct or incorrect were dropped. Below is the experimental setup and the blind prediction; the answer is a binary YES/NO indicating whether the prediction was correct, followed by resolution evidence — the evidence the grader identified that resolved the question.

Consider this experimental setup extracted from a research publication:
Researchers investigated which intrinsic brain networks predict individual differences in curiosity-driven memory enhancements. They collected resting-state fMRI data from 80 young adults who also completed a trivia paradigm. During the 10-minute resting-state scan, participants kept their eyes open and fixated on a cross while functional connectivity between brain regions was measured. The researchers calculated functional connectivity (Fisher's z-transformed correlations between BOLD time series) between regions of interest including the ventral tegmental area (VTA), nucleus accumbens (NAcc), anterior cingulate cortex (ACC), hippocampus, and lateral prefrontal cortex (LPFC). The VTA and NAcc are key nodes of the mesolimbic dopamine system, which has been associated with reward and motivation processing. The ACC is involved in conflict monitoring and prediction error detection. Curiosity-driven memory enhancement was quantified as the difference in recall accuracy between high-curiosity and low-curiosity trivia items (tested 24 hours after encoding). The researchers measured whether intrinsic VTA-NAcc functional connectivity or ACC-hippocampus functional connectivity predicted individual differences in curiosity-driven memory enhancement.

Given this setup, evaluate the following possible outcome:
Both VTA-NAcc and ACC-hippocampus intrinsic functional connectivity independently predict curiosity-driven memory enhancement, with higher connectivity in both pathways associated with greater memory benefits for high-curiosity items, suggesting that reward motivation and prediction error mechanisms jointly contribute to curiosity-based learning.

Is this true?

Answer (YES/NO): NO